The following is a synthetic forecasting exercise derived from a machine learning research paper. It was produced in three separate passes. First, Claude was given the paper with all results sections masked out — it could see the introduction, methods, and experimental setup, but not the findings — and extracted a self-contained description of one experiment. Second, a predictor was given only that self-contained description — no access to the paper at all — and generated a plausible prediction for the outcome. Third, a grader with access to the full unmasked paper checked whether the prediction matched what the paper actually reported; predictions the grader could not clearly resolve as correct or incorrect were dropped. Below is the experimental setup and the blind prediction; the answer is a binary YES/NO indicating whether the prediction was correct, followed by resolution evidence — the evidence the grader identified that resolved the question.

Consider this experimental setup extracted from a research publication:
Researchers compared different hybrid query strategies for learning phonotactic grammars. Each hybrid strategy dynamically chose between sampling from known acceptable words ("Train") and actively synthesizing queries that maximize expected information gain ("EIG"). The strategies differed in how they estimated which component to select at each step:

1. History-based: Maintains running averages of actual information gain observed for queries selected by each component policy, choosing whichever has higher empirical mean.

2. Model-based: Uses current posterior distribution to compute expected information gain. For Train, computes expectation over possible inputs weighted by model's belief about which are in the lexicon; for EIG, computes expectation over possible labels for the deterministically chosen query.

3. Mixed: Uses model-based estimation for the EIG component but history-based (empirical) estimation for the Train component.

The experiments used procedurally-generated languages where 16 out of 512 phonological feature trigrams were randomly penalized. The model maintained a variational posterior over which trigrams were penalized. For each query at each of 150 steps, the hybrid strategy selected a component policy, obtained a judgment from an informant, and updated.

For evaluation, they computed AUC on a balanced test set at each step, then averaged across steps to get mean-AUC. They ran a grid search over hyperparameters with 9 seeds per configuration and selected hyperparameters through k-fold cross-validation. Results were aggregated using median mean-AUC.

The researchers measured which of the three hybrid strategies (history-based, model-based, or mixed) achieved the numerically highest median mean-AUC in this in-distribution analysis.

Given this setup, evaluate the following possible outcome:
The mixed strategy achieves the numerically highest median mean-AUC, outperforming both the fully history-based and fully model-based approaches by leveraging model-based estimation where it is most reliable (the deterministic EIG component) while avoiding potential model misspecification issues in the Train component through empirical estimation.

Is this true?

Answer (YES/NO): NO